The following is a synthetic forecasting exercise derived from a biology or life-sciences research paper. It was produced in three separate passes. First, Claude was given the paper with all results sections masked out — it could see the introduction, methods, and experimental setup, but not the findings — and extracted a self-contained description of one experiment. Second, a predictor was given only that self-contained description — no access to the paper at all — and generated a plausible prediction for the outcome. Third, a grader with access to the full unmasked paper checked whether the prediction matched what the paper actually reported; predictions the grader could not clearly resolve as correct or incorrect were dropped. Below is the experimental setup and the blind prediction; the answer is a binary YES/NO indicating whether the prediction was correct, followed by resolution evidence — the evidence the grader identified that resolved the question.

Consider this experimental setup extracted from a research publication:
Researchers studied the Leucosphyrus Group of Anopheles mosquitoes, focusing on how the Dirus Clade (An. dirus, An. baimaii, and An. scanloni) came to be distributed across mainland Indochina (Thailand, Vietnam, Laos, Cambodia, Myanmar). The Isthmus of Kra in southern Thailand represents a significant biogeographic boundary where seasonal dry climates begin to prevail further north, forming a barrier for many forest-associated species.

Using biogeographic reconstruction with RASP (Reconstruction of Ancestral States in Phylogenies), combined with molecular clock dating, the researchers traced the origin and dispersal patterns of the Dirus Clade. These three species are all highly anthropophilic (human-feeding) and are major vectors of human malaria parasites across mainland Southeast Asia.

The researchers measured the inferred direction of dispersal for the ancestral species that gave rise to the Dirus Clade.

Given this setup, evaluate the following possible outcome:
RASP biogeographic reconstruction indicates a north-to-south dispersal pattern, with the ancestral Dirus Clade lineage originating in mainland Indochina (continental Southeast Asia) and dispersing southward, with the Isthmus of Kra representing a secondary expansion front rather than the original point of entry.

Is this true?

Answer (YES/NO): NO